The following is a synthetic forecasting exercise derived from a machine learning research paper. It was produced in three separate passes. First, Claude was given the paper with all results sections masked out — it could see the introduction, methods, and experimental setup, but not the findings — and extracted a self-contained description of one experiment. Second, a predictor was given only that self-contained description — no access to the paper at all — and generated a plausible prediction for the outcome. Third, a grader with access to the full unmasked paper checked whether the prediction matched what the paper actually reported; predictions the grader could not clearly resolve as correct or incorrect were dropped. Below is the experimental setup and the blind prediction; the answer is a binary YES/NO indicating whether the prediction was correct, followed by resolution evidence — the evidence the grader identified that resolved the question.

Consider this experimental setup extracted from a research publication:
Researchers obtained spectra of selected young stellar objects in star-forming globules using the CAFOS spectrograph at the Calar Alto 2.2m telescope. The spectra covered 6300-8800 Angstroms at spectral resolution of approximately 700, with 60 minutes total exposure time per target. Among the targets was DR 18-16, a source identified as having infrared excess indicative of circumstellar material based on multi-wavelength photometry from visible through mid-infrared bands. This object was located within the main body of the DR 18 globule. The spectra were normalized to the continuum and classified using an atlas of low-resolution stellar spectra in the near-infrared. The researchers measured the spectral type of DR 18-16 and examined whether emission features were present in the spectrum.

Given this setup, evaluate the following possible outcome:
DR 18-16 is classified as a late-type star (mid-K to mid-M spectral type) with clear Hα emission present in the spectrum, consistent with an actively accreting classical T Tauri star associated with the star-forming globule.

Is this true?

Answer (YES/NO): NO